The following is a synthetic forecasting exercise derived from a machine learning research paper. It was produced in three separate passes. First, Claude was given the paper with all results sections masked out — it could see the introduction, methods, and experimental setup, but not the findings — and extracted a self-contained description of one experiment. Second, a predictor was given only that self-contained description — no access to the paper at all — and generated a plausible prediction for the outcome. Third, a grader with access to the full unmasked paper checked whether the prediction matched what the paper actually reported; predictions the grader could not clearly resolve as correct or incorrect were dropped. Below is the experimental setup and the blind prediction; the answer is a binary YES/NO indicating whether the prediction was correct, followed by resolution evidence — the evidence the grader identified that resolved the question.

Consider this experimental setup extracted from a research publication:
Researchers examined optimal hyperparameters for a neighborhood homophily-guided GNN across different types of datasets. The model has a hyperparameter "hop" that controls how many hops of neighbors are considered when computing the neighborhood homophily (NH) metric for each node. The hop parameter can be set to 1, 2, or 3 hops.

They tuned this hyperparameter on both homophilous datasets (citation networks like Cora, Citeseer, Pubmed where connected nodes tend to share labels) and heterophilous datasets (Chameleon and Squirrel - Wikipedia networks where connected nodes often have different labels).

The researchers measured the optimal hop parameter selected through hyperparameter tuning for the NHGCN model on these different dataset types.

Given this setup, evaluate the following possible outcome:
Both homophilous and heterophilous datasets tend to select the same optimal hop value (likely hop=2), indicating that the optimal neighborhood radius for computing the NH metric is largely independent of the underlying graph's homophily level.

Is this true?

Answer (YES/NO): NO